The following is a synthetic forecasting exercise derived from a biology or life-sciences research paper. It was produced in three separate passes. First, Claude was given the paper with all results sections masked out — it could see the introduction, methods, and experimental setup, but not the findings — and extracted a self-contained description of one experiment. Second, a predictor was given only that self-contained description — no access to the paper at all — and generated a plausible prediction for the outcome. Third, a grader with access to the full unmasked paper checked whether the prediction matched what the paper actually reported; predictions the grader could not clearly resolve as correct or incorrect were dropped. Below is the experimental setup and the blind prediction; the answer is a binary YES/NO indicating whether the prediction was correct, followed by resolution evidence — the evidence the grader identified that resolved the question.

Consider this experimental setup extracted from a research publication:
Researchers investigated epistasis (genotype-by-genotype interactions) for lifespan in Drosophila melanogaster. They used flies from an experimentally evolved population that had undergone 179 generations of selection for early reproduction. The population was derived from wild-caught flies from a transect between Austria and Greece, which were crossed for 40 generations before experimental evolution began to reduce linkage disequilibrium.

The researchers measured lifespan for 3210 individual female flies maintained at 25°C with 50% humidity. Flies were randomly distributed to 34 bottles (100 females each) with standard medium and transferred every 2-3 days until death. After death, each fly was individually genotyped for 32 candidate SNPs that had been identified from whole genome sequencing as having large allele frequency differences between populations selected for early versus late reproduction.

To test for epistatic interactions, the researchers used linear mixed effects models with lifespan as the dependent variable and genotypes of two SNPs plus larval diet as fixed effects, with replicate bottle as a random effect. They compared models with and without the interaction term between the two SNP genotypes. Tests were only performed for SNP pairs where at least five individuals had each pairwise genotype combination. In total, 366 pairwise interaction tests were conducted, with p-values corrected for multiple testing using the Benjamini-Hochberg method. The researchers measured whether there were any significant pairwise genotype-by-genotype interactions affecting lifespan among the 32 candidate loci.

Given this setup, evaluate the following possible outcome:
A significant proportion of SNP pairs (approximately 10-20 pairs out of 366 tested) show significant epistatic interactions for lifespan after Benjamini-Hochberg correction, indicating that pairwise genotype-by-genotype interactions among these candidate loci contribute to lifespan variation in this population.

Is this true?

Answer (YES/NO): NO